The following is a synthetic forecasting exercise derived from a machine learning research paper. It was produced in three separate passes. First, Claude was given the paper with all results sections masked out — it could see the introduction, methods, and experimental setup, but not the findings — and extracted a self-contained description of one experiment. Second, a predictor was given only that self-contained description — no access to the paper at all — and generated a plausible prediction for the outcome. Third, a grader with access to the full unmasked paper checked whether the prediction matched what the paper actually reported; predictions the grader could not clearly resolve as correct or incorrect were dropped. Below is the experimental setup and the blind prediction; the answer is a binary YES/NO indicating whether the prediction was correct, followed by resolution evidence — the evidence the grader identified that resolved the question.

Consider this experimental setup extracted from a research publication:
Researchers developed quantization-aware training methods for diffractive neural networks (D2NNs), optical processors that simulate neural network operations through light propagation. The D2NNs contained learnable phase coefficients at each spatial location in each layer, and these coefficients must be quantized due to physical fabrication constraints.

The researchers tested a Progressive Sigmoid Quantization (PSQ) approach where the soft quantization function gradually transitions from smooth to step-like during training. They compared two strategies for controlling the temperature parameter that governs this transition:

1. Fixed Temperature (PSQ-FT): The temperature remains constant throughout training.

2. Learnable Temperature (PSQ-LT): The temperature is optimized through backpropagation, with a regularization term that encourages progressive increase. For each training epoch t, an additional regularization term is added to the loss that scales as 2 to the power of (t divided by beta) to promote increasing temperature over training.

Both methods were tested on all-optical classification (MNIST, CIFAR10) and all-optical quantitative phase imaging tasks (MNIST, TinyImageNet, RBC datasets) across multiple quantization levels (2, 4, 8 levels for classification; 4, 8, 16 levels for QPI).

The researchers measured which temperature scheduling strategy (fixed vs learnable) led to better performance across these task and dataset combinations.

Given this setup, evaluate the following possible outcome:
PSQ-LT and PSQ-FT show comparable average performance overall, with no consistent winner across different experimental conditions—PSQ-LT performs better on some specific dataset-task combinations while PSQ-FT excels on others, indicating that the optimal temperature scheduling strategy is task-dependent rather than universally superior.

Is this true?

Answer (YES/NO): NO